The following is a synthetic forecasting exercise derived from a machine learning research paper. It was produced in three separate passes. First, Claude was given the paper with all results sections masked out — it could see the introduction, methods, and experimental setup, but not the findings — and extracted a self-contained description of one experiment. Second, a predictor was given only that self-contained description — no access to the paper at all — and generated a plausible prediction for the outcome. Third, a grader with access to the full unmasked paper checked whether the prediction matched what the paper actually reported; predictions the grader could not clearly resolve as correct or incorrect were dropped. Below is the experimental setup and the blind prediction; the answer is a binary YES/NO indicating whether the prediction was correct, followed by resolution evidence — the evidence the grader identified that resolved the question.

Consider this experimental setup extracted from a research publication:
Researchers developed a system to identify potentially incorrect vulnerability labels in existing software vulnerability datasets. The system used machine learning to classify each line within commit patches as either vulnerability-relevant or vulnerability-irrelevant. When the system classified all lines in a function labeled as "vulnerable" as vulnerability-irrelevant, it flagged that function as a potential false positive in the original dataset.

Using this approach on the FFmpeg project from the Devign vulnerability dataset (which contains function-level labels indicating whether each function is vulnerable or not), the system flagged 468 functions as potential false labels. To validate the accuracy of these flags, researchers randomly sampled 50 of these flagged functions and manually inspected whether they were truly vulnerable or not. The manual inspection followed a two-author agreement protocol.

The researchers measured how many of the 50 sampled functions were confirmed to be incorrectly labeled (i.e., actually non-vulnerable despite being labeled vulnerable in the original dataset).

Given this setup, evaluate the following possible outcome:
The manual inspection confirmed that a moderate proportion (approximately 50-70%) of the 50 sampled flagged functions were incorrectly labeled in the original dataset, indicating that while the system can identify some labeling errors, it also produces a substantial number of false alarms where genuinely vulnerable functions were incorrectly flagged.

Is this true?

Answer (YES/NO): YES